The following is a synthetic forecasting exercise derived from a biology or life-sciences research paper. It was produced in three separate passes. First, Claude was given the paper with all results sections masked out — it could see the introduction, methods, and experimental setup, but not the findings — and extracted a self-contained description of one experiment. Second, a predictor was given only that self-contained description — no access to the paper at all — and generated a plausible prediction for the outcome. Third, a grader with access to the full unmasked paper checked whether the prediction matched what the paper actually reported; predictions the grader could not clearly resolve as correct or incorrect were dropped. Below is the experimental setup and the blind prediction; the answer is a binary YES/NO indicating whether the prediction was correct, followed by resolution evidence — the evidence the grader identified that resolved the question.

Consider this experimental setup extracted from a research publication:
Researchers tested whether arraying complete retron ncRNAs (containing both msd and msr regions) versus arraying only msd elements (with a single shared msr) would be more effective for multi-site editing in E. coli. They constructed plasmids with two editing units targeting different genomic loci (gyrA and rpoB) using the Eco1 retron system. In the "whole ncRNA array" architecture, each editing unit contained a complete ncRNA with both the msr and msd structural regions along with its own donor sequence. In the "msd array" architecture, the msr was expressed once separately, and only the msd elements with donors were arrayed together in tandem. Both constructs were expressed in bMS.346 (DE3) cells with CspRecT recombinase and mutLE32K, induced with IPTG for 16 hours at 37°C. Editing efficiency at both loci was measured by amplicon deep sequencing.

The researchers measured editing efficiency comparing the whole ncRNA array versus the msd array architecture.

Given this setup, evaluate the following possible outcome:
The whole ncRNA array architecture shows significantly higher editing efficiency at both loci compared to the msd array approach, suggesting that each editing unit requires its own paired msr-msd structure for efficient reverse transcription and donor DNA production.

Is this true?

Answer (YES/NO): NO